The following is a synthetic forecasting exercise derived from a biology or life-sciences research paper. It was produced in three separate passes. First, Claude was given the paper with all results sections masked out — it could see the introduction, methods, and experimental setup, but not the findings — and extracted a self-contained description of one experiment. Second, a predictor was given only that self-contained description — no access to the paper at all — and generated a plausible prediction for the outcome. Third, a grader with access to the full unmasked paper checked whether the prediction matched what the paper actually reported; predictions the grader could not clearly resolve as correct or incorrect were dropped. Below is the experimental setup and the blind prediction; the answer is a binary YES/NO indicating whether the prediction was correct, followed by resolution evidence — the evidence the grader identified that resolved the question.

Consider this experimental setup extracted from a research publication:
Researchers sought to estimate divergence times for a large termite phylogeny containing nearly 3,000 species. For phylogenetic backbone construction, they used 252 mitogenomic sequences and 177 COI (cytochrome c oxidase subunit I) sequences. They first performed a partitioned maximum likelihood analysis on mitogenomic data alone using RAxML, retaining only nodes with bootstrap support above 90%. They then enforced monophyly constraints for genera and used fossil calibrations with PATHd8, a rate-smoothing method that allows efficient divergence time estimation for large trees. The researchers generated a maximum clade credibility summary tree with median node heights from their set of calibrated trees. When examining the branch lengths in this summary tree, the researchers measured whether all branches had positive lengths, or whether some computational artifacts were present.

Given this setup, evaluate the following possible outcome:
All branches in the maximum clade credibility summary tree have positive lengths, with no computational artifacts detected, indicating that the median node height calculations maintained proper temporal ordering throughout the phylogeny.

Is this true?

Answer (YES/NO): NO